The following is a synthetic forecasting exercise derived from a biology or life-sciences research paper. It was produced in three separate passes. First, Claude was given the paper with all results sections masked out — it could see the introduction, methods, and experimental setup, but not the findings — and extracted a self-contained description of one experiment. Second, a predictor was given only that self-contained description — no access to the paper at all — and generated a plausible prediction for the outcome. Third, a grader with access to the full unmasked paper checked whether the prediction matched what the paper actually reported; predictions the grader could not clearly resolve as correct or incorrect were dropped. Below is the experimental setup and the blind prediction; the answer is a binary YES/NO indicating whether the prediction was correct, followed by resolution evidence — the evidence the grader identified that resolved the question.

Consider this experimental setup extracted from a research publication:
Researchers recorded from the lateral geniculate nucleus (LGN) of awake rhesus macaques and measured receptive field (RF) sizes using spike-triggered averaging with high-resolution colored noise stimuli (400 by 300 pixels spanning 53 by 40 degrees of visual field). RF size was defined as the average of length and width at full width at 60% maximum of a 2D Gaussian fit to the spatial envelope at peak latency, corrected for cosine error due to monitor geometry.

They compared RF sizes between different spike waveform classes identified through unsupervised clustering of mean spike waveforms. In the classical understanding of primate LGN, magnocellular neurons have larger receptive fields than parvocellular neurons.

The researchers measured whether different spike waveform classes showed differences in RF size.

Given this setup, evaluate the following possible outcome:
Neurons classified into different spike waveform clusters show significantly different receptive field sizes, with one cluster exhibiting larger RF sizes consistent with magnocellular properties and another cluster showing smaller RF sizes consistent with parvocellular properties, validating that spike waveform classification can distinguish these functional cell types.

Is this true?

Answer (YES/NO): NO